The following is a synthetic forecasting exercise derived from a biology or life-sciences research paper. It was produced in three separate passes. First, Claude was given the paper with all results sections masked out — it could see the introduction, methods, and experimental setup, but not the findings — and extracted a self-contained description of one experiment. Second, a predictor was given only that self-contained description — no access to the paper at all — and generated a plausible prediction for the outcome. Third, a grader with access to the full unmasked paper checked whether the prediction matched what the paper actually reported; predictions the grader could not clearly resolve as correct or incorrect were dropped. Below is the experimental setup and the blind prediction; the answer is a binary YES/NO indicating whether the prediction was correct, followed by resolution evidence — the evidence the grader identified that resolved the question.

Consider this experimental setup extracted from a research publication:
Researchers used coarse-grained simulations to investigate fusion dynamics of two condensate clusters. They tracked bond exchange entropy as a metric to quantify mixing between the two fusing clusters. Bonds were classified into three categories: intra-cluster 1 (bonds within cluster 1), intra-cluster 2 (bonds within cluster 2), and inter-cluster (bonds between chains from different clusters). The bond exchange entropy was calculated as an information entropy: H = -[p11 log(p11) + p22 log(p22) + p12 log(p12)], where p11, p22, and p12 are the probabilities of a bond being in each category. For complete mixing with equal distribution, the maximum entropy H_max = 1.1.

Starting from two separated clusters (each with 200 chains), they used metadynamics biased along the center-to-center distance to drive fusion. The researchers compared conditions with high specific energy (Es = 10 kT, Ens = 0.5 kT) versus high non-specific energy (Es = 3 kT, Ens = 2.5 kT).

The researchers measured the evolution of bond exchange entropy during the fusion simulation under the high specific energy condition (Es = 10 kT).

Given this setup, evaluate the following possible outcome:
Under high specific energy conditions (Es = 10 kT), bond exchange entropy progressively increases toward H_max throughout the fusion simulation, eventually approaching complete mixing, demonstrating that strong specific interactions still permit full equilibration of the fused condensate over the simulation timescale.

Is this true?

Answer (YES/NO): YES